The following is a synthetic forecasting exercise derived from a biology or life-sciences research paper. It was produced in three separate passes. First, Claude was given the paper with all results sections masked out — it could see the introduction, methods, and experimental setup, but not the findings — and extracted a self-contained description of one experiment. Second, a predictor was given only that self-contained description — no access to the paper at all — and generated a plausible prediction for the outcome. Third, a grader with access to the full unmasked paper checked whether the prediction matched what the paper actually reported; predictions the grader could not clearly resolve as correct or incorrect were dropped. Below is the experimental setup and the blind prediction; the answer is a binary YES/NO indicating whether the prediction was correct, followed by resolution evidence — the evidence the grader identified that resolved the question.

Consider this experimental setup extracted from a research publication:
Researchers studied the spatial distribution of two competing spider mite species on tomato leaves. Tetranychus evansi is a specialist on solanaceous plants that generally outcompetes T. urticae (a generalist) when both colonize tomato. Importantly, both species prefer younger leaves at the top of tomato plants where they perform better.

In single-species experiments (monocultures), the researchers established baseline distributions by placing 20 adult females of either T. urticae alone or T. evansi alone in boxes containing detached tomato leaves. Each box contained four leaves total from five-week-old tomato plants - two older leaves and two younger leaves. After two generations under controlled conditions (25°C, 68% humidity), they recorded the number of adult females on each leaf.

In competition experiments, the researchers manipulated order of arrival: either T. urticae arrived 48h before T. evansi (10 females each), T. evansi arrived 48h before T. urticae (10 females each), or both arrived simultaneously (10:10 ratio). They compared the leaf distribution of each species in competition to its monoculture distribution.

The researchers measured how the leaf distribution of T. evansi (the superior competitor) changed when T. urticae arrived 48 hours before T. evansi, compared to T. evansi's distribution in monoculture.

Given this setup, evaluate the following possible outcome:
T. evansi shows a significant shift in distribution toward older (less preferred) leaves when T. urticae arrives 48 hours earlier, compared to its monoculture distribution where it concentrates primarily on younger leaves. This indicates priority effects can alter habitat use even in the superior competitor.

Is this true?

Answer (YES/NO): NO